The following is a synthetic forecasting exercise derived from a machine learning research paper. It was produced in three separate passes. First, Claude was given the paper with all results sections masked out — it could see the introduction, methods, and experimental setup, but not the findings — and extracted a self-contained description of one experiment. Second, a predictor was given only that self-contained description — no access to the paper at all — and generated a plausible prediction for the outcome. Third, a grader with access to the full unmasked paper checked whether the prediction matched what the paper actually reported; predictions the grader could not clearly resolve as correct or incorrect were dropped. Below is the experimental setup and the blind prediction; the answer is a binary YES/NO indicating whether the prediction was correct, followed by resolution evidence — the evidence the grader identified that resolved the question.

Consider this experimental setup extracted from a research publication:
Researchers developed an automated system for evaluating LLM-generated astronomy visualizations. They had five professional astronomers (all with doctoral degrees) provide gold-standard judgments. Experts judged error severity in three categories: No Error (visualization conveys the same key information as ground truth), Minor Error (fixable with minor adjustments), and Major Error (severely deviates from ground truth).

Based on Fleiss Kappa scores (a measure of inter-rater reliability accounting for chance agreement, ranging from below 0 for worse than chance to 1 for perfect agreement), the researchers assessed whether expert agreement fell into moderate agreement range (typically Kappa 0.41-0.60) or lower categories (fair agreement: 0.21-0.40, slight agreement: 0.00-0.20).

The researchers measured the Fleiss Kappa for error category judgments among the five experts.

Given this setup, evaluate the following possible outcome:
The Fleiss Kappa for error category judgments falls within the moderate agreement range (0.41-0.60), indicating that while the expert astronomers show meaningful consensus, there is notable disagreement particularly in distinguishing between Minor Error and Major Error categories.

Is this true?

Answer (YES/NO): YES